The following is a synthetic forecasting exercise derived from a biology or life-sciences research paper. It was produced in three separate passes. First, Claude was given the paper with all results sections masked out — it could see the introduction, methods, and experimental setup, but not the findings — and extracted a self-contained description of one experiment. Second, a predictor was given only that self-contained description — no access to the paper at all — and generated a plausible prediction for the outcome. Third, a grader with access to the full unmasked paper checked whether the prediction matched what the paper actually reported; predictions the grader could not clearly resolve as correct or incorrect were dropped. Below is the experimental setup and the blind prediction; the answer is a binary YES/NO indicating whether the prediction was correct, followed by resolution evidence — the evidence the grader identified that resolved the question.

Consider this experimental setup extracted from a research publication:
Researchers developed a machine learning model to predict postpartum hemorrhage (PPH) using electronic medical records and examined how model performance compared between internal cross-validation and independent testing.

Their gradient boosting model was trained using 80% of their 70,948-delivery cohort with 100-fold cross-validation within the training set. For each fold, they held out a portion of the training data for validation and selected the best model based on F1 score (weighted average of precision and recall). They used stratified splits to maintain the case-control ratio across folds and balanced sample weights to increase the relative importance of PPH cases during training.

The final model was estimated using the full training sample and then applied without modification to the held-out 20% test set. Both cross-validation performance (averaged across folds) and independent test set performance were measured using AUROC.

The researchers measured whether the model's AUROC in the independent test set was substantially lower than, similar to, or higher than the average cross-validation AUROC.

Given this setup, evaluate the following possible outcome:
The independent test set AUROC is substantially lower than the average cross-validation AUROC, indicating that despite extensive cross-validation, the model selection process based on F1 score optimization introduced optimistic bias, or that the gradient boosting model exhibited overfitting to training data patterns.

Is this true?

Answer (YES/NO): NO